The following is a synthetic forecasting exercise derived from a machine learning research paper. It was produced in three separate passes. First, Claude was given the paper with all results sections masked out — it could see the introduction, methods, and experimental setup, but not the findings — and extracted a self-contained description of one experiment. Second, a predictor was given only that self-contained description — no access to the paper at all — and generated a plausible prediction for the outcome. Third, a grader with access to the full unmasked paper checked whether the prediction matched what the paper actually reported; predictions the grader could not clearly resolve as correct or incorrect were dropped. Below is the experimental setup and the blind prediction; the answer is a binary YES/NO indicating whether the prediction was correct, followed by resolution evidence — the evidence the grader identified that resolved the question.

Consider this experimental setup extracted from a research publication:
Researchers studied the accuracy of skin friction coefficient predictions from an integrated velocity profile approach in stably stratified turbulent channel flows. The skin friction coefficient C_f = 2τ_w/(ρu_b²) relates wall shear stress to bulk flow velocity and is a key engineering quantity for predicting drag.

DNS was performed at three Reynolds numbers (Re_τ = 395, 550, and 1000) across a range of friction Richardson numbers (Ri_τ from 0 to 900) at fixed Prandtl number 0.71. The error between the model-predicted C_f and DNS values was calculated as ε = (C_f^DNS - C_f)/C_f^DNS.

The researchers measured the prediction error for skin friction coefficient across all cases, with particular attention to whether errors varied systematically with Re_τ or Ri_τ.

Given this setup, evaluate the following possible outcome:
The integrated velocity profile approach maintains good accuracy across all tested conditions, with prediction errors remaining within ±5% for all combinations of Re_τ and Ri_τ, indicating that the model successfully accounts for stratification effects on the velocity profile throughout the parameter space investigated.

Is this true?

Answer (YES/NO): YES